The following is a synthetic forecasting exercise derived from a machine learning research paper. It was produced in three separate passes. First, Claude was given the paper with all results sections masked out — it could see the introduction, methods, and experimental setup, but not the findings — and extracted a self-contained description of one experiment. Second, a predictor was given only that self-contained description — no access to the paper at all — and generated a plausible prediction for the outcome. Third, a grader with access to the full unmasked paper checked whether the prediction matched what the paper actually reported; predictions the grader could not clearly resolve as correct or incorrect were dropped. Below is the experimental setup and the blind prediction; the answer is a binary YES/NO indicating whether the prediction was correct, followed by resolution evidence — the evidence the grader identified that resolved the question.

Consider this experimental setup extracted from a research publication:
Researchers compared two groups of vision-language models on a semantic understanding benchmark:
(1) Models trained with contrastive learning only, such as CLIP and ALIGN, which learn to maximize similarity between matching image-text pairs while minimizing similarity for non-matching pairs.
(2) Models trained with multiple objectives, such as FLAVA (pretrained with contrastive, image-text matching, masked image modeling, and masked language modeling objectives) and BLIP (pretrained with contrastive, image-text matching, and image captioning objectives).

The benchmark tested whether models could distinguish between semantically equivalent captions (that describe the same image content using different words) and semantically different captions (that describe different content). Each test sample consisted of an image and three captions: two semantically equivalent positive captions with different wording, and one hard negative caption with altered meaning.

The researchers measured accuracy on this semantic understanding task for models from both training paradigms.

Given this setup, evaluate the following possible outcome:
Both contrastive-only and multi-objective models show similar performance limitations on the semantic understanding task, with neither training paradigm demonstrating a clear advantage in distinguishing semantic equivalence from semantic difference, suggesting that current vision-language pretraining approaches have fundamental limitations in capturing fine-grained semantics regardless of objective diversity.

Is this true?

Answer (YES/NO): NO